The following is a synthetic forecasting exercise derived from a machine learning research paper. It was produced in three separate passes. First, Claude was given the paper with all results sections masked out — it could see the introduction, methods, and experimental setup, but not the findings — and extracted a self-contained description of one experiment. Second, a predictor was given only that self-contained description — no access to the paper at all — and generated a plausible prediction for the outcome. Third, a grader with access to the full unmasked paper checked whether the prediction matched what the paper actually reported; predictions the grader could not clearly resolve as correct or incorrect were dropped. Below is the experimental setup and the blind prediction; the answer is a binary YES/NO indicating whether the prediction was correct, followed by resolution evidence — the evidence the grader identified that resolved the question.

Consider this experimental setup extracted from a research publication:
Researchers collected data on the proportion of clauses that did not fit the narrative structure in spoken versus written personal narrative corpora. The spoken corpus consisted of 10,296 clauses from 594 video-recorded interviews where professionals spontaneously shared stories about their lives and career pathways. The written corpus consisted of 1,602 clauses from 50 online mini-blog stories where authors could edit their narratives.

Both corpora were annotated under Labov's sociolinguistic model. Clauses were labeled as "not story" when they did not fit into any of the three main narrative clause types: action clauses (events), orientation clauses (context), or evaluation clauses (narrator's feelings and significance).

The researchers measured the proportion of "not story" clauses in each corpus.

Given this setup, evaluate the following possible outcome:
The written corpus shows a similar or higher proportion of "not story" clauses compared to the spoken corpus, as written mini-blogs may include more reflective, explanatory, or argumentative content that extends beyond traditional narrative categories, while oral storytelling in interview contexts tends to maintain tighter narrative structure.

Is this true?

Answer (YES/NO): NO